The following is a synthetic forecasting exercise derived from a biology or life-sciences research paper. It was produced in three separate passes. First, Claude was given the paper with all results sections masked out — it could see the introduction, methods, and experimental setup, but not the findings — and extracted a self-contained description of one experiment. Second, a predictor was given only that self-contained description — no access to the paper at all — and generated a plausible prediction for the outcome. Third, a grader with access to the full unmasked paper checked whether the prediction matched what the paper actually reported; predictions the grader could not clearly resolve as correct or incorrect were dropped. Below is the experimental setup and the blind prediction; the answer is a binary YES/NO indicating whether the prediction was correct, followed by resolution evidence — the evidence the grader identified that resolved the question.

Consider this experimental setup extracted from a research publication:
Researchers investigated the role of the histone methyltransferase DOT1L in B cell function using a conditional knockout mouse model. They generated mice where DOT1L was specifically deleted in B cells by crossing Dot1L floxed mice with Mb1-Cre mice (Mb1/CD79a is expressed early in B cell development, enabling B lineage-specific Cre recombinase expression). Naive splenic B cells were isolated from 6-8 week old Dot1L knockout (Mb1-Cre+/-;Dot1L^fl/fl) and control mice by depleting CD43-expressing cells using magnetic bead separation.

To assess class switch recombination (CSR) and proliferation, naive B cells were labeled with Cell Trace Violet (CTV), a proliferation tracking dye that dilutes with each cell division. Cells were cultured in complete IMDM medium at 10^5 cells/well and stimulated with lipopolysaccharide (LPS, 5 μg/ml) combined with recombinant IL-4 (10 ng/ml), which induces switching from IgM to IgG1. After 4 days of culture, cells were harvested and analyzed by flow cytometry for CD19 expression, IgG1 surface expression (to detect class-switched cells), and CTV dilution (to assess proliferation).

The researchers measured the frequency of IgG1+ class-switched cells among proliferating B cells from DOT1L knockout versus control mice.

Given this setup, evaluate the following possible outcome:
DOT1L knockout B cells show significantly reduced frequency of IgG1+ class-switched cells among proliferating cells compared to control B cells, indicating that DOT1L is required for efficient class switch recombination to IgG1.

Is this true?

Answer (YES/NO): YES